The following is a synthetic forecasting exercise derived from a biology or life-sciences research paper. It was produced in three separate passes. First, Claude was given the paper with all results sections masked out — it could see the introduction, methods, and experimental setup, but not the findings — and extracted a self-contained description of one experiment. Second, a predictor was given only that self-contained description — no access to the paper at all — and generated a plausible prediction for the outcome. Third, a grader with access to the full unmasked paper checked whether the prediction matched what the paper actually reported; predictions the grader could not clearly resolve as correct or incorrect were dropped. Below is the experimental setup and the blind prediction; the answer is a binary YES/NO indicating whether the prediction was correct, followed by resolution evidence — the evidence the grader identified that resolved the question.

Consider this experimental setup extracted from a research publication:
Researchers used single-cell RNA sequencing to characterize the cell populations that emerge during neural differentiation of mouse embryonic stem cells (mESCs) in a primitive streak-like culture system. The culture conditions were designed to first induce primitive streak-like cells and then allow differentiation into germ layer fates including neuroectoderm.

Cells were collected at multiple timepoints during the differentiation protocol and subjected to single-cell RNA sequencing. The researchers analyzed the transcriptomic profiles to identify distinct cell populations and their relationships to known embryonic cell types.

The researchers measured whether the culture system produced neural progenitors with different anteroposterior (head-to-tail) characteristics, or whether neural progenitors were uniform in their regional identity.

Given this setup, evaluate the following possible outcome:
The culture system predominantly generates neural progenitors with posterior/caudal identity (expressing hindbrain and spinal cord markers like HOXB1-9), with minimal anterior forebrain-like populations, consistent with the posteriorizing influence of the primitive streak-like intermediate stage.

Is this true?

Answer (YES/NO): NO